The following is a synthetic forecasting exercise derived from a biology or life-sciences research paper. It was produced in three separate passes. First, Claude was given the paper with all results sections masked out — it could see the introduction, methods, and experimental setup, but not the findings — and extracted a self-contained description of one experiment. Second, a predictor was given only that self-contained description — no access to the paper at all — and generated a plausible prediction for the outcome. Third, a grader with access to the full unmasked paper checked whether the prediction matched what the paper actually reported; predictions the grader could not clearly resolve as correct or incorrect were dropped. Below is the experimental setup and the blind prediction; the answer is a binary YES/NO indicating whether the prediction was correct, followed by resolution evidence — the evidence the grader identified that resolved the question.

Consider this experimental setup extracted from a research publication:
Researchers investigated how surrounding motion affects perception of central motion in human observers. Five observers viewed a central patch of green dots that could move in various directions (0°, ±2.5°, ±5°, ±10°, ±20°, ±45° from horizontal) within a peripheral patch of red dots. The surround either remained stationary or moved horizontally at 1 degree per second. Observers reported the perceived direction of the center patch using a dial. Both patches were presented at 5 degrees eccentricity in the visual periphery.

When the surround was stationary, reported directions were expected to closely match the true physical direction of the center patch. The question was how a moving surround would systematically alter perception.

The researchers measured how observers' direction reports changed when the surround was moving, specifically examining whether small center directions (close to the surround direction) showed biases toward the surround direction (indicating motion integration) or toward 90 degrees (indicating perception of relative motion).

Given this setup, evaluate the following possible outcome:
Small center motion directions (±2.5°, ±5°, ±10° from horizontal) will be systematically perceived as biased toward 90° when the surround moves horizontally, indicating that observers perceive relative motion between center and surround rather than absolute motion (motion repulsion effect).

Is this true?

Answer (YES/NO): NO